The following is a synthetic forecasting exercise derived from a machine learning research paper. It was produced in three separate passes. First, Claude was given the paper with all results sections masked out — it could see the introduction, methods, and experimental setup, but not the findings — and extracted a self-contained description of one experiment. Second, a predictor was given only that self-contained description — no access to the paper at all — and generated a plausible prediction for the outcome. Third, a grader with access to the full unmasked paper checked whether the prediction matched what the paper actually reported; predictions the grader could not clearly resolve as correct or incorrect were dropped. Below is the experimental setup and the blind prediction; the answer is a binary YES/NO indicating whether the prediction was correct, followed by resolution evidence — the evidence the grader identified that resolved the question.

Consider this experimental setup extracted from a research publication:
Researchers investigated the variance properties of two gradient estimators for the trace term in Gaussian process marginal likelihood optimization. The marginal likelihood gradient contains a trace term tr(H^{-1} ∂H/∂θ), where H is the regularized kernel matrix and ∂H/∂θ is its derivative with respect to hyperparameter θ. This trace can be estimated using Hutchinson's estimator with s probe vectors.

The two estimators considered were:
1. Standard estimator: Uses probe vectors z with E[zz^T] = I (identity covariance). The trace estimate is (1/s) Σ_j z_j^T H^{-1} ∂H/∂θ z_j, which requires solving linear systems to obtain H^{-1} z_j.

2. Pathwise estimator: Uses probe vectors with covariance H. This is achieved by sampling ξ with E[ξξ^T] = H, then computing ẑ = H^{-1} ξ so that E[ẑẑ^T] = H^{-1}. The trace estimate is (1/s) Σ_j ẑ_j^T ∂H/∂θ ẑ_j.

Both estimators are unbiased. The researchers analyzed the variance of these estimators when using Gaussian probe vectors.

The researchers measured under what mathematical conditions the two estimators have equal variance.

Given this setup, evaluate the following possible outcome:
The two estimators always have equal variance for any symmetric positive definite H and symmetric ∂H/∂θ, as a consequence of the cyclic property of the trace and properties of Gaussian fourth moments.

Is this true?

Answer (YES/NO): NO